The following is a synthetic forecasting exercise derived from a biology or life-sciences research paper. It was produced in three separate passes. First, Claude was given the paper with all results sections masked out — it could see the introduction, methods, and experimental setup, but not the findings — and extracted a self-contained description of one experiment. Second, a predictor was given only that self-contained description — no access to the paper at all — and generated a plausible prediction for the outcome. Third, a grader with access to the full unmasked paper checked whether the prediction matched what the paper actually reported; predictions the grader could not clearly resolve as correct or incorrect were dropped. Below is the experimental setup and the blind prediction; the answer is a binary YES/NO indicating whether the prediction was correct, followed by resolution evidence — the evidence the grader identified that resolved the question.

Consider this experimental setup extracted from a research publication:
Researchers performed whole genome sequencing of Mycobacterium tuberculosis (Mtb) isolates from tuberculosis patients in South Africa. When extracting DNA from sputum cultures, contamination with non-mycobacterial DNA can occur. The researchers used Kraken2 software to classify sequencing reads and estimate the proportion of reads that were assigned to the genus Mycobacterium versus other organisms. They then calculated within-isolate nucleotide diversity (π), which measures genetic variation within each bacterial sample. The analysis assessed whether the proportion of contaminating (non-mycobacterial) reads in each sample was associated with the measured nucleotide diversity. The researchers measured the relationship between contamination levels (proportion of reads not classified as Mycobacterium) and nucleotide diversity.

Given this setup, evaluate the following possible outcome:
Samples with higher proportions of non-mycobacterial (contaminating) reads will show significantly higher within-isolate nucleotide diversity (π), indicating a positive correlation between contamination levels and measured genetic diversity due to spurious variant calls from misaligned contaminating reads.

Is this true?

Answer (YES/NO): NO